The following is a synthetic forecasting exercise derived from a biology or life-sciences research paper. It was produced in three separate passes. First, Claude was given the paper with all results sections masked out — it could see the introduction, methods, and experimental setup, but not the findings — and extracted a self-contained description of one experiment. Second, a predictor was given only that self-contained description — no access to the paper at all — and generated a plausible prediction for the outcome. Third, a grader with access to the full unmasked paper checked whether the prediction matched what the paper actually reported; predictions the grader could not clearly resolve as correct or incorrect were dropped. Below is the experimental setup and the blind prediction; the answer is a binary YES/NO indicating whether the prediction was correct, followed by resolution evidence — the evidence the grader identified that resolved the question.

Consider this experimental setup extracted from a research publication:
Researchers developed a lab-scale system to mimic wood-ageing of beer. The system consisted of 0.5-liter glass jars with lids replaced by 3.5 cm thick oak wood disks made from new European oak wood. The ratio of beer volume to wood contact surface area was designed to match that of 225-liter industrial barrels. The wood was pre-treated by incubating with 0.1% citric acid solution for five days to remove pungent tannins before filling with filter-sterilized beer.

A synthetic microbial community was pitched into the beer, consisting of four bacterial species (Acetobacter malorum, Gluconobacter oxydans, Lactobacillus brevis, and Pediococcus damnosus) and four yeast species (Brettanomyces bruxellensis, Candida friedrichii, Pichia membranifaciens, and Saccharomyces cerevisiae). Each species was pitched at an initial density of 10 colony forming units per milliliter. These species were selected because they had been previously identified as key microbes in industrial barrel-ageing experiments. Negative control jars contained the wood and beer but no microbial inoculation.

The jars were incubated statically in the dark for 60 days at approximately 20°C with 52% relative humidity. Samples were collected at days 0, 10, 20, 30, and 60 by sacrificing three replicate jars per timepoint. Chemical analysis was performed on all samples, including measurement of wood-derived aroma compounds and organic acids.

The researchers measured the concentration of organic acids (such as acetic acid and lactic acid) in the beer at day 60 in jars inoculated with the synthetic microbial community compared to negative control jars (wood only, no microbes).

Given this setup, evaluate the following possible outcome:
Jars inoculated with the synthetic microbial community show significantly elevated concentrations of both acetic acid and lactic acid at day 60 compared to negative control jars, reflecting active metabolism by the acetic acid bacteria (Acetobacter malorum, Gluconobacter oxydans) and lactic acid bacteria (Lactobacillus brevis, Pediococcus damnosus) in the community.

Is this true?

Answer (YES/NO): NO